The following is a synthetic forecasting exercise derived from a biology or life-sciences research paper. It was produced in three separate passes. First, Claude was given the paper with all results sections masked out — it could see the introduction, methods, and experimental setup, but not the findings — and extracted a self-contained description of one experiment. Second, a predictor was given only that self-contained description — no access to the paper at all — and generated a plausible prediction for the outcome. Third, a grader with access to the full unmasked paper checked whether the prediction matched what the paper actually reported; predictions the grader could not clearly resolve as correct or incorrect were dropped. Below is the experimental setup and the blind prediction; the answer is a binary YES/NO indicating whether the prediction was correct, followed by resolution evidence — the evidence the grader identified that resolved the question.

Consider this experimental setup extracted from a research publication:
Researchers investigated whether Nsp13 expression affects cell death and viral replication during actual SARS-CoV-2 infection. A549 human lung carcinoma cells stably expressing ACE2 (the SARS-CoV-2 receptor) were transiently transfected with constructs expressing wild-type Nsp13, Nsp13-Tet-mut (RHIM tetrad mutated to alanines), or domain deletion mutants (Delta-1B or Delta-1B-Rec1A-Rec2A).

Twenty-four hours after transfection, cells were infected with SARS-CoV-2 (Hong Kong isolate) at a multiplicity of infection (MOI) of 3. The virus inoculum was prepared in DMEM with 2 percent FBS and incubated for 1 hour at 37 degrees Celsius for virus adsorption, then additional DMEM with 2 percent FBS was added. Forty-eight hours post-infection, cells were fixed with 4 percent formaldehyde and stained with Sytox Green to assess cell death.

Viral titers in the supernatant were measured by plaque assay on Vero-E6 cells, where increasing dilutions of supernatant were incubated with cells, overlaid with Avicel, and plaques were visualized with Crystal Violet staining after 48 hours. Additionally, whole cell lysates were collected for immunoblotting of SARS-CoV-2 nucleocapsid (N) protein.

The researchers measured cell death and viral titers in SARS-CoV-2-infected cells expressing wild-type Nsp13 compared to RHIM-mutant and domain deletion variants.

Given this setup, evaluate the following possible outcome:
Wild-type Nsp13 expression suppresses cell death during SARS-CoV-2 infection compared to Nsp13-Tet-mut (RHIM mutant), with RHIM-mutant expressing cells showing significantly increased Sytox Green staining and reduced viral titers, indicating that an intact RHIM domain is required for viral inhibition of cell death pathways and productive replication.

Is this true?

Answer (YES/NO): NO